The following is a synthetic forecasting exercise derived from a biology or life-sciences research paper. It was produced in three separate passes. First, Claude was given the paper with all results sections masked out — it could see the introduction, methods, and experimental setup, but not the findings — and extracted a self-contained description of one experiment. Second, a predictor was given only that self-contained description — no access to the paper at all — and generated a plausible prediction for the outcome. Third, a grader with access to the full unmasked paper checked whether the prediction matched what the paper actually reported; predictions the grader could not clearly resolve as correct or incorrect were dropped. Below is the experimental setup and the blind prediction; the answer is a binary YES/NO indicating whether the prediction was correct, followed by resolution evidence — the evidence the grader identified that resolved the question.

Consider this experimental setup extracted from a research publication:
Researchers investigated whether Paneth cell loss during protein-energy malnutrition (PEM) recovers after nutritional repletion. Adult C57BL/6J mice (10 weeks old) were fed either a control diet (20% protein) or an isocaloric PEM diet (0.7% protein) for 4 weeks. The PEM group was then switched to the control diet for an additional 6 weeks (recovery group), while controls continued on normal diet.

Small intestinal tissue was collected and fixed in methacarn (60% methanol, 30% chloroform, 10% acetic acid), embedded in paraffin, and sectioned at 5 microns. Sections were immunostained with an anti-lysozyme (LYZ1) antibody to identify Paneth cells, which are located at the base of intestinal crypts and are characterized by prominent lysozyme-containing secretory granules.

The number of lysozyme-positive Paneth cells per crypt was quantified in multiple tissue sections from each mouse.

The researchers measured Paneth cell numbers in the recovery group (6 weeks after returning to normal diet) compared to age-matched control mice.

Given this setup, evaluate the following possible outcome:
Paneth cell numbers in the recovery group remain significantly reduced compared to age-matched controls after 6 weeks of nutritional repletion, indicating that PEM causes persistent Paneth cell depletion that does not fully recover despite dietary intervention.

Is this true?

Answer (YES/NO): YES